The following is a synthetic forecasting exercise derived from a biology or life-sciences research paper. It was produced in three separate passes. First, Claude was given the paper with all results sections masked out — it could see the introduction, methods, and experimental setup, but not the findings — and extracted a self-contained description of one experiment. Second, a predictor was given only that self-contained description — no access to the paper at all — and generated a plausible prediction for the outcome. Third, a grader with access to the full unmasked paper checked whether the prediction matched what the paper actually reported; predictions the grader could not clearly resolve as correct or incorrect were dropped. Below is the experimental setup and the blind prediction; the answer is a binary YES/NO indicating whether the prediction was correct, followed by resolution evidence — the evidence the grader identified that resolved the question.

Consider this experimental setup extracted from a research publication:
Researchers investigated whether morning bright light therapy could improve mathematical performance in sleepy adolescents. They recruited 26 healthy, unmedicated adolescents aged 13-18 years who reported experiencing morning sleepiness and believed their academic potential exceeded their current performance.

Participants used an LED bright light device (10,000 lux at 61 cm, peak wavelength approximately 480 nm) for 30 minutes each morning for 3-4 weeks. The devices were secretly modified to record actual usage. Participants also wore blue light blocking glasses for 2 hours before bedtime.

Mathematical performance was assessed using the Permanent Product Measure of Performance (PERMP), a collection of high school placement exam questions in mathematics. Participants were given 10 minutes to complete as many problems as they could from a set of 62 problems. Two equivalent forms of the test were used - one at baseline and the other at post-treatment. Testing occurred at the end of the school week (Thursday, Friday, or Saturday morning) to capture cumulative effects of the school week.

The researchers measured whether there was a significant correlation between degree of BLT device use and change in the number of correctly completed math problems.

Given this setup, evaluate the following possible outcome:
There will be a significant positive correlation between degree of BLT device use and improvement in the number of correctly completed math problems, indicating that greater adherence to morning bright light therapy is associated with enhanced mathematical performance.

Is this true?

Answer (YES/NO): YES